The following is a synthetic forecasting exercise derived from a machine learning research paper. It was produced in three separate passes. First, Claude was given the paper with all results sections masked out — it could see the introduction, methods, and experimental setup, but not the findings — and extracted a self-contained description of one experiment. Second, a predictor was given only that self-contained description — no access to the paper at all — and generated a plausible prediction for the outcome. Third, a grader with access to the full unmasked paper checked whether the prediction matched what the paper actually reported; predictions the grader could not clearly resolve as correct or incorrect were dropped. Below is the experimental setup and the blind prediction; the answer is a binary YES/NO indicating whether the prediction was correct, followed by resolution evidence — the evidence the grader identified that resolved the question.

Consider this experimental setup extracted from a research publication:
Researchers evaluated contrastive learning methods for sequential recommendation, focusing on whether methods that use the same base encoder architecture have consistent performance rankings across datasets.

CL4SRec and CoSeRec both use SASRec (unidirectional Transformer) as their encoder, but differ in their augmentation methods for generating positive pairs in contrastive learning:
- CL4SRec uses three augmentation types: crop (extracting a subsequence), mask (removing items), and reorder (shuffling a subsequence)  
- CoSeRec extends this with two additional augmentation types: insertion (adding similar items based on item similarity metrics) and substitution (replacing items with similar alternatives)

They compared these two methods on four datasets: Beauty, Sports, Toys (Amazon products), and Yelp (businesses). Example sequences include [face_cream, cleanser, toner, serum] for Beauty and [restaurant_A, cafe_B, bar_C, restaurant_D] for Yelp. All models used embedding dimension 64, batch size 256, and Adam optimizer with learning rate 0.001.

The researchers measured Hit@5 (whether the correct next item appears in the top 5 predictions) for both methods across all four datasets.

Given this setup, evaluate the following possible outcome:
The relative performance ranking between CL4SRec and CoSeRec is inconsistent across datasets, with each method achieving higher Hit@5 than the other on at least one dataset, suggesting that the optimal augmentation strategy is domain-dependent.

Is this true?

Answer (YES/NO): YES